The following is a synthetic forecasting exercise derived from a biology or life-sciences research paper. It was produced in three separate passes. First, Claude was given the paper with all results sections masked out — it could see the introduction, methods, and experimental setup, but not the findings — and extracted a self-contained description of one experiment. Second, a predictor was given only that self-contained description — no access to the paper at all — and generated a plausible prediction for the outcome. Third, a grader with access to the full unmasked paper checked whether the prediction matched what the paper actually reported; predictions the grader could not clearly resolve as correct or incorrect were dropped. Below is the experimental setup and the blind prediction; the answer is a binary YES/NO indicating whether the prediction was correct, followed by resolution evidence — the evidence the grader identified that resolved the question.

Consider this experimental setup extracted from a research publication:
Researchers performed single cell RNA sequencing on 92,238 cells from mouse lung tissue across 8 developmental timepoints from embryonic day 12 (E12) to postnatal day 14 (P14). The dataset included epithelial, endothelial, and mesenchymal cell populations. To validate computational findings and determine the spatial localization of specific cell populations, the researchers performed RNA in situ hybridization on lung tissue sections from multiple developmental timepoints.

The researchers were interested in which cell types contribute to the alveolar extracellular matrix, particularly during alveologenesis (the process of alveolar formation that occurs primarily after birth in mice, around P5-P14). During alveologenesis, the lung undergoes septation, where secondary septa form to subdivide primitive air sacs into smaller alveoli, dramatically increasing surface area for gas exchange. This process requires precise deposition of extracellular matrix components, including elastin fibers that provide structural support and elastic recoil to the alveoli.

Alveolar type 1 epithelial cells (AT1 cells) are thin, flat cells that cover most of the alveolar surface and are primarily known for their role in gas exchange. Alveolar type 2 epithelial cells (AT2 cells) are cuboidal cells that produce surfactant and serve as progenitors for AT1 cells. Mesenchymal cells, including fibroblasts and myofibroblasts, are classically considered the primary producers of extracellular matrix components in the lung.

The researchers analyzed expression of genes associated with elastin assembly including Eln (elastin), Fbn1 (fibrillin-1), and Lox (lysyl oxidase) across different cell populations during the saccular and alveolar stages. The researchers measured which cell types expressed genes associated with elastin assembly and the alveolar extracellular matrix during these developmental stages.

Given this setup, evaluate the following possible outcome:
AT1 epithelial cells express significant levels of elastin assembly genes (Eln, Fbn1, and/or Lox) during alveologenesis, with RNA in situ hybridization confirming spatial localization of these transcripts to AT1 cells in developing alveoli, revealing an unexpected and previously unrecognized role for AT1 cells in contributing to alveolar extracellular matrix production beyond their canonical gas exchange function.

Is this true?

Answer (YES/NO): NO